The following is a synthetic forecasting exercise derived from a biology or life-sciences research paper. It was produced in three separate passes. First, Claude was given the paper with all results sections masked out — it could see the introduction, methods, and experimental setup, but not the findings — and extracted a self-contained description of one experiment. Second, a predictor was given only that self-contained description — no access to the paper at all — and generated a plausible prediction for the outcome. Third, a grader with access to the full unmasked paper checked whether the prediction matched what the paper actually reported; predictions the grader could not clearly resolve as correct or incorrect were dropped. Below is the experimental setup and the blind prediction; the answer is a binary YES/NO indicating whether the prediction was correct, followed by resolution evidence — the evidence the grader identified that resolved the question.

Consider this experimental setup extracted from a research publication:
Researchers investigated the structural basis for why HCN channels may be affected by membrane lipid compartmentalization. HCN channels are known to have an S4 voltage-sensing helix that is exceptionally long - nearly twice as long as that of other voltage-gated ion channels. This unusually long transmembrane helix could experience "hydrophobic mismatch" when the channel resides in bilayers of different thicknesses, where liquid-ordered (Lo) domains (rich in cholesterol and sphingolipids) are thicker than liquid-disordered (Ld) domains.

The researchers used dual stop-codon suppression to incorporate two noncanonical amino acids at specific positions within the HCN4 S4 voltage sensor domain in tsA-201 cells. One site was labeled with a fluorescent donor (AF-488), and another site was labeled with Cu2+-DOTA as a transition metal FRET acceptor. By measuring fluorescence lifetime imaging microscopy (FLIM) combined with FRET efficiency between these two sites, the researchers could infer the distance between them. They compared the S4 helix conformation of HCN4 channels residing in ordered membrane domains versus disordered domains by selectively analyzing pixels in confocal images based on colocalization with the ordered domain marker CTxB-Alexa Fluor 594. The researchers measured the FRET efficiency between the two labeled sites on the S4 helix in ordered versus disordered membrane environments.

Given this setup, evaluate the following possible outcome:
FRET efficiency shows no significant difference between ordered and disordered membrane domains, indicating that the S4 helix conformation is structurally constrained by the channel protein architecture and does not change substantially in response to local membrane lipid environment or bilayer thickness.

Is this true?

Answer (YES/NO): NO